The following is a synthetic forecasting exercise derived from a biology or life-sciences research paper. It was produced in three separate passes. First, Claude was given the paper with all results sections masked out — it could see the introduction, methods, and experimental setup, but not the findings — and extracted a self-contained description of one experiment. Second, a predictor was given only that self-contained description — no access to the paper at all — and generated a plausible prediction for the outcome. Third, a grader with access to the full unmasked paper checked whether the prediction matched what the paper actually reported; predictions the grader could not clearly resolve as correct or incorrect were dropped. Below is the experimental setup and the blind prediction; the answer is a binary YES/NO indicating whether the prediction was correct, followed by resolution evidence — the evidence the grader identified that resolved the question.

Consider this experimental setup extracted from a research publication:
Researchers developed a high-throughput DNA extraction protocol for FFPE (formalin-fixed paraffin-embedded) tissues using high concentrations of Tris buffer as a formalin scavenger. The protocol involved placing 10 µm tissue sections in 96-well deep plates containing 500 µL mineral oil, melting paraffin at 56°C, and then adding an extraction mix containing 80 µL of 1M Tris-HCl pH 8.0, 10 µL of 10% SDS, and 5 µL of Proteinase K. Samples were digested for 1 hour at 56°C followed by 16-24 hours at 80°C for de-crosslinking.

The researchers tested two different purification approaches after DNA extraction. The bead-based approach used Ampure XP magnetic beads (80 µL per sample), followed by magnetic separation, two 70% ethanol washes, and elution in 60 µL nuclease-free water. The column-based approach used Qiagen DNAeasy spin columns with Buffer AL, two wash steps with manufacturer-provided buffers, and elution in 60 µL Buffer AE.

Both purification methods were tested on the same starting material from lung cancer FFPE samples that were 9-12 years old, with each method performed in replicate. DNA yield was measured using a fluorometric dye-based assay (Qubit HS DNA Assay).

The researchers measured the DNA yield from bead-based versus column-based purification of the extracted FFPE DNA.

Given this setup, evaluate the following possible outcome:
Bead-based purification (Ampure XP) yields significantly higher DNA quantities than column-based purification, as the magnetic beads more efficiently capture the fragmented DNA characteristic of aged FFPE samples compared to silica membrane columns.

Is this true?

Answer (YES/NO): YES